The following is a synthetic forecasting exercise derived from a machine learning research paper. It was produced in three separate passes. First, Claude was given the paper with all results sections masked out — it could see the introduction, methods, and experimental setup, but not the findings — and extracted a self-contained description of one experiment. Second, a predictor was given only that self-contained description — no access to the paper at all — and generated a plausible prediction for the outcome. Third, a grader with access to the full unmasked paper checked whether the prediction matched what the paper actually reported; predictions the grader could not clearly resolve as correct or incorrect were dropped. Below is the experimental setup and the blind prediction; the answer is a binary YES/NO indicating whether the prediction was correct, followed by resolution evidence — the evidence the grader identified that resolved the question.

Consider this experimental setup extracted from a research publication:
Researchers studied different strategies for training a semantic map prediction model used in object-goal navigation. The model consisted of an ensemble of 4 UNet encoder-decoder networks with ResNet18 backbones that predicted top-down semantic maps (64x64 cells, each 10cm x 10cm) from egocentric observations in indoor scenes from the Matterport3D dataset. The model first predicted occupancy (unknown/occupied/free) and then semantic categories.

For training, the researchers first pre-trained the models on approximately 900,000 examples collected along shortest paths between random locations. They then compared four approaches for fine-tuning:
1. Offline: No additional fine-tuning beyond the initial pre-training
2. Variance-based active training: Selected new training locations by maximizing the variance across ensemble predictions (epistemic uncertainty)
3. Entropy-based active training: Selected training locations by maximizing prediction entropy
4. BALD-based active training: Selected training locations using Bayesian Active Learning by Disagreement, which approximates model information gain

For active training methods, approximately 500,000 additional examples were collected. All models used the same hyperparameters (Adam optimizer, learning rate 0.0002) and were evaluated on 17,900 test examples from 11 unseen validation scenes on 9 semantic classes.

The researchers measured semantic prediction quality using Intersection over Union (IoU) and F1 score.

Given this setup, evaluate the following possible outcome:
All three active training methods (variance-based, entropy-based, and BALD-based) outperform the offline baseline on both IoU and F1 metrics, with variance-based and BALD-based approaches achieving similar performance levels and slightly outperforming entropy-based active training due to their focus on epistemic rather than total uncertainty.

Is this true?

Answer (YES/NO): NO